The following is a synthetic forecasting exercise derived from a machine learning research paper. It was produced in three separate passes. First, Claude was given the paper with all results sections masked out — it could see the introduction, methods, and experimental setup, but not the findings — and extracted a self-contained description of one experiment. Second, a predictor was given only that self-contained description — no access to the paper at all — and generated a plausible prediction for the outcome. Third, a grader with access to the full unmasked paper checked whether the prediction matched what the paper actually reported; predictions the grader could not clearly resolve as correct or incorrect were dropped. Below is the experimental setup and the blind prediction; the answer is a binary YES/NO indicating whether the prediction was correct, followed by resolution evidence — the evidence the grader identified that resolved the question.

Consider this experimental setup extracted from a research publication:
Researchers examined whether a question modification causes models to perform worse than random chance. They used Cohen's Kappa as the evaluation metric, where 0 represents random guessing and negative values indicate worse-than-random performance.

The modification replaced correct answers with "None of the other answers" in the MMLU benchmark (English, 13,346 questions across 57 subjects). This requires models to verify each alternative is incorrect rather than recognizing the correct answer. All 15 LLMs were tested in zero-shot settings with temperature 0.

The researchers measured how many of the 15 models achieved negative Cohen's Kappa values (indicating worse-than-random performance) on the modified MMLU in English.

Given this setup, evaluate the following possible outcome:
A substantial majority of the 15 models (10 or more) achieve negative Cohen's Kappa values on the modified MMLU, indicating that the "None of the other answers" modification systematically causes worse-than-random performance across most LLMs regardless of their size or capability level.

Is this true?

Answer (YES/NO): NO